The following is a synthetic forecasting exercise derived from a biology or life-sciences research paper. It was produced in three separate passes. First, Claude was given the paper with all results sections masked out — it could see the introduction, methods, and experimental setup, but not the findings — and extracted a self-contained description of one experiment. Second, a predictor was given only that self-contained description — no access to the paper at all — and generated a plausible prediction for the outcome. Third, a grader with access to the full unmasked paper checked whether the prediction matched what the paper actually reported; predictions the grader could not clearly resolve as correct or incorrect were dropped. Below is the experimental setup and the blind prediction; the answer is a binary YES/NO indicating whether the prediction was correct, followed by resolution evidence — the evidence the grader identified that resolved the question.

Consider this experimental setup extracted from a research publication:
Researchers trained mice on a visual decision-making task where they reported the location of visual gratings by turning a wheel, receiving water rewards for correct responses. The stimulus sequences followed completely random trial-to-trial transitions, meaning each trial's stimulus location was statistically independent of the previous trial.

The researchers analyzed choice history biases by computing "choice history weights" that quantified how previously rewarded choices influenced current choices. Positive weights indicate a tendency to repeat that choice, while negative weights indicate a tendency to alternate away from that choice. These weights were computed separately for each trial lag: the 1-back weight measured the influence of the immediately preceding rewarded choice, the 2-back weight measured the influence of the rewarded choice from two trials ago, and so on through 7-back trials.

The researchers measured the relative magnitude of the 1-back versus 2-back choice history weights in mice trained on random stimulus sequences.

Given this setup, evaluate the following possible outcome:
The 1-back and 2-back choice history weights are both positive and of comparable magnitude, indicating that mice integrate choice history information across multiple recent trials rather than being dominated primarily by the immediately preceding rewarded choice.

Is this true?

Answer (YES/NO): NO